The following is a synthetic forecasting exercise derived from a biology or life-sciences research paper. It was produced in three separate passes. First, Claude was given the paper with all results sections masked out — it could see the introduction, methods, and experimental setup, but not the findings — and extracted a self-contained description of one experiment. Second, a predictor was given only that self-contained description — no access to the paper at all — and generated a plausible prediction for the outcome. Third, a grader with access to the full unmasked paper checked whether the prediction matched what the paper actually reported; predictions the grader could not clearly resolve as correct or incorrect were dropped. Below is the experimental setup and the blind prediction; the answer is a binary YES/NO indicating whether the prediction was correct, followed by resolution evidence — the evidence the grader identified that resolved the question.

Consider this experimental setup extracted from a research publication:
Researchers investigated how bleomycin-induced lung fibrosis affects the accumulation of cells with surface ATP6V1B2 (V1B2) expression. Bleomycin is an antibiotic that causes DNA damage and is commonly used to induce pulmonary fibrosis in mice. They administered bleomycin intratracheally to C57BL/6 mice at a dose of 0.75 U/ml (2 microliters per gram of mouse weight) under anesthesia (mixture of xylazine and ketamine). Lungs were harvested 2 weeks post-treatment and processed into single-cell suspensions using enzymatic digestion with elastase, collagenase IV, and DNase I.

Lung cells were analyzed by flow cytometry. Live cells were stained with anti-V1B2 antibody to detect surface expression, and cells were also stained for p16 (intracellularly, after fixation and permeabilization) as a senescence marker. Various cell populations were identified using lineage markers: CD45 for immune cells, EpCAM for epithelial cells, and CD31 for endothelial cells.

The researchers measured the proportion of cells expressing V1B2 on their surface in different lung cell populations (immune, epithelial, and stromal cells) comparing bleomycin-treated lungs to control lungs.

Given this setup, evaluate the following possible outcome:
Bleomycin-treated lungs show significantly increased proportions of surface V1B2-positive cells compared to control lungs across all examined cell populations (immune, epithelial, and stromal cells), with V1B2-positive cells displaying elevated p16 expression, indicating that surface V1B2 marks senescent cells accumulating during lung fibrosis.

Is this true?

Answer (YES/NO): NO